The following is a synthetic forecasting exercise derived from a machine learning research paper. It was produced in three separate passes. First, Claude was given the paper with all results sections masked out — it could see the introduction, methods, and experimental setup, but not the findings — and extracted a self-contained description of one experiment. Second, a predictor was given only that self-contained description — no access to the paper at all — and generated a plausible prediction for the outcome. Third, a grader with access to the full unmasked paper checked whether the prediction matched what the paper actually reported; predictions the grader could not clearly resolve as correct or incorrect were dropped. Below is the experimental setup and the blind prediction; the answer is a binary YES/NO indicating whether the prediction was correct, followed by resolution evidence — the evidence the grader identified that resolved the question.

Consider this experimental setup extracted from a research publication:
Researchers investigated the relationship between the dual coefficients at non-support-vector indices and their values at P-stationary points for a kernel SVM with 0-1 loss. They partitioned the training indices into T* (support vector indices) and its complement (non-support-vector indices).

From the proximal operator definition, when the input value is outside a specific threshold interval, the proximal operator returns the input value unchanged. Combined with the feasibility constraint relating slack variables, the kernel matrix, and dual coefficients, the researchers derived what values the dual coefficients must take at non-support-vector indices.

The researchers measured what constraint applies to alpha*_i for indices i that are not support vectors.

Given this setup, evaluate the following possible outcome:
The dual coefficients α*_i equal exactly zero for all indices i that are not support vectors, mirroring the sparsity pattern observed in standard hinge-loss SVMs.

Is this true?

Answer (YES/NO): YES